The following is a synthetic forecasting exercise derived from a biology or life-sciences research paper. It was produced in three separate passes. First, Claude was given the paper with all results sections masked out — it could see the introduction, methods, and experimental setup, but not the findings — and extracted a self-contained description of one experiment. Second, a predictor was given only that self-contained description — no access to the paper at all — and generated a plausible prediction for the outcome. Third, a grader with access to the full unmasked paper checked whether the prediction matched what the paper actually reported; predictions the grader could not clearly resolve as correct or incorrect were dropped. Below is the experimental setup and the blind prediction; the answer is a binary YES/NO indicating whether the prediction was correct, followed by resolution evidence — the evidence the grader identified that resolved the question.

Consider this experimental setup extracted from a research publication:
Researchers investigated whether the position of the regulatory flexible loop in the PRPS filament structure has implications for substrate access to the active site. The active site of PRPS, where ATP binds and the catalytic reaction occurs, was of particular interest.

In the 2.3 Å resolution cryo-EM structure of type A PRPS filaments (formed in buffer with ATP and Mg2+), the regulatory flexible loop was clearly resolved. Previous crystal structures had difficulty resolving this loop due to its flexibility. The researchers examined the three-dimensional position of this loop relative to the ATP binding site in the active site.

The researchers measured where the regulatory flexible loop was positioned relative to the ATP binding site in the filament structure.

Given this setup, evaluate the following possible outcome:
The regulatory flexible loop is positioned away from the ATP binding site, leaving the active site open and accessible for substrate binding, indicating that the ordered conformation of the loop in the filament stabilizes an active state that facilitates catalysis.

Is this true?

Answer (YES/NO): YES